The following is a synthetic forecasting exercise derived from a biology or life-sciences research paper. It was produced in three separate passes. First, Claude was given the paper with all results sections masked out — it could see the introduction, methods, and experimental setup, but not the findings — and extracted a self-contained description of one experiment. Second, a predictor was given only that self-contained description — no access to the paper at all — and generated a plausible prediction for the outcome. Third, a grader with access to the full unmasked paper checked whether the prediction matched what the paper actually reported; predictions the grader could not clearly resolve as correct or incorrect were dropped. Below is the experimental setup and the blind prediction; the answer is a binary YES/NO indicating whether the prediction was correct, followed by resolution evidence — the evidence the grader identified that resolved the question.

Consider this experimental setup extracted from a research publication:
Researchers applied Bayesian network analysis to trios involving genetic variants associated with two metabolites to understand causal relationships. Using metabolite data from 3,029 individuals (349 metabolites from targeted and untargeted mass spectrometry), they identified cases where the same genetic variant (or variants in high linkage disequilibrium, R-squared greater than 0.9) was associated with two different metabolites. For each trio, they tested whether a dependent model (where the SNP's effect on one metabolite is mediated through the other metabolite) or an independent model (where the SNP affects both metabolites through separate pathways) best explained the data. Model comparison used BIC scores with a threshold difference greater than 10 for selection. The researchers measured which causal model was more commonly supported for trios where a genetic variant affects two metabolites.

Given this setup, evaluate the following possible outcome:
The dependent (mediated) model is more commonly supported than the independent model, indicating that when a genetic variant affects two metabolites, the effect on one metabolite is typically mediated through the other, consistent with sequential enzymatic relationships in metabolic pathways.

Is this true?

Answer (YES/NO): NO